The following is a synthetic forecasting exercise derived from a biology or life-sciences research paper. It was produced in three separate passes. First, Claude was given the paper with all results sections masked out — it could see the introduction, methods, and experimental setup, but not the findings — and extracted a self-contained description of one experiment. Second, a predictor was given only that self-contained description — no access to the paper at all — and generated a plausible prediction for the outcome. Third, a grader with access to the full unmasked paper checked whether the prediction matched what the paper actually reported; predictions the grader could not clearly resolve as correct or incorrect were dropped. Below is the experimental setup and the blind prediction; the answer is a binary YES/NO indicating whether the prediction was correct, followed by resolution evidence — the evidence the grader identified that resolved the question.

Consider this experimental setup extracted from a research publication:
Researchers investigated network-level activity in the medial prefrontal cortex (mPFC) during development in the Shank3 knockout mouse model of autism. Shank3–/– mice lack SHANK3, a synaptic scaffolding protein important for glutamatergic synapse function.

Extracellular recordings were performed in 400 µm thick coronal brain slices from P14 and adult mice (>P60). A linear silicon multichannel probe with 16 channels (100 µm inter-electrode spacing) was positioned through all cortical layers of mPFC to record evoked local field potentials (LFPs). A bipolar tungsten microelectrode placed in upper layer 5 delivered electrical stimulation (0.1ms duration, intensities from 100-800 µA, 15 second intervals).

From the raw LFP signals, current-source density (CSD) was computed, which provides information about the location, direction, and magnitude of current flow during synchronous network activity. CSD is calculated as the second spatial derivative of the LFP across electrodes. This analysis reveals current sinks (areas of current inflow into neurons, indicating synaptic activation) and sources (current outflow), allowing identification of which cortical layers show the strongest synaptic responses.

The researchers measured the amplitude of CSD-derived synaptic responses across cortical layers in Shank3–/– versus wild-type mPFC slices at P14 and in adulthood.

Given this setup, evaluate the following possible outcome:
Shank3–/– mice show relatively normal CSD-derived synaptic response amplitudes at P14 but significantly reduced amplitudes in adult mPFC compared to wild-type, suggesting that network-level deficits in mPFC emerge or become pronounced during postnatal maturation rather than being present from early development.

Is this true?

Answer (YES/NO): NO